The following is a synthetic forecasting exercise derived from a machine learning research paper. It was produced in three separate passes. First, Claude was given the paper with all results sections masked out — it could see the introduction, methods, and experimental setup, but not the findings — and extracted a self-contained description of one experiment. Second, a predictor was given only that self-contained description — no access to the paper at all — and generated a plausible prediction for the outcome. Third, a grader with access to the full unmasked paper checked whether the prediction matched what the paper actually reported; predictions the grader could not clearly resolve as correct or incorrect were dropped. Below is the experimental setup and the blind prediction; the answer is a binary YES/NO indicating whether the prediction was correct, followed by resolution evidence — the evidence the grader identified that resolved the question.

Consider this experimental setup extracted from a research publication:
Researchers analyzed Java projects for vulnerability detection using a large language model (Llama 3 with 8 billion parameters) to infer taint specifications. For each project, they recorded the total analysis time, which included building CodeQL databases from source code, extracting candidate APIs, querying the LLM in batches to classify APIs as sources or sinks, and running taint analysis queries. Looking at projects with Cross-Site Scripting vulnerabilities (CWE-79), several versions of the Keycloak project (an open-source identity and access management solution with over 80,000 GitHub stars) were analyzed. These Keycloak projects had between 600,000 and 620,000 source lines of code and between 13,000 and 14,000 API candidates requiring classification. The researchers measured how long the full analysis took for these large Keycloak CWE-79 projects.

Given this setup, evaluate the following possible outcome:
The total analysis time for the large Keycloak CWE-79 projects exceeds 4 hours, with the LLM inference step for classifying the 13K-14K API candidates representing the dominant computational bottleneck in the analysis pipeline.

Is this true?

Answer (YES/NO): NO